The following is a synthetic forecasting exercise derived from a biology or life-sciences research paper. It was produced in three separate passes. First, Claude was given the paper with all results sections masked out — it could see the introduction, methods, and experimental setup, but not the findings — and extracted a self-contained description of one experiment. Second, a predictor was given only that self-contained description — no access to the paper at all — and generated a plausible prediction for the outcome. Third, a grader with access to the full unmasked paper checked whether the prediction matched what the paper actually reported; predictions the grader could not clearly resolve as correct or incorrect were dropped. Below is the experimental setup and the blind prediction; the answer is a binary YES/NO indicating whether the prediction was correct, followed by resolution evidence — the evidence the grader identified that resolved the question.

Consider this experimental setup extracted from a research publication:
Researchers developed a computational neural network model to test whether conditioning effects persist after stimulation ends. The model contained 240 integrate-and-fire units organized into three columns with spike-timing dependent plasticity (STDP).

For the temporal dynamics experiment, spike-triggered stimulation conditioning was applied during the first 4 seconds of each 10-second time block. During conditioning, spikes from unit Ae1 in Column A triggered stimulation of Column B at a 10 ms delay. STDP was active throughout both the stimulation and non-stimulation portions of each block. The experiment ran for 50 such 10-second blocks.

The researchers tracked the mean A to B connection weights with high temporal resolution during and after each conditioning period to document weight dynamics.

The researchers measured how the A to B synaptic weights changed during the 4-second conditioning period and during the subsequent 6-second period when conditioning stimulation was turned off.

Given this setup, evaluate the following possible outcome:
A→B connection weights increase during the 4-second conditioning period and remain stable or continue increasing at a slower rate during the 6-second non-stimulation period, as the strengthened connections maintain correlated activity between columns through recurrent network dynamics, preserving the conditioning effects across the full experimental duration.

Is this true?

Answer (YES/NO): NO